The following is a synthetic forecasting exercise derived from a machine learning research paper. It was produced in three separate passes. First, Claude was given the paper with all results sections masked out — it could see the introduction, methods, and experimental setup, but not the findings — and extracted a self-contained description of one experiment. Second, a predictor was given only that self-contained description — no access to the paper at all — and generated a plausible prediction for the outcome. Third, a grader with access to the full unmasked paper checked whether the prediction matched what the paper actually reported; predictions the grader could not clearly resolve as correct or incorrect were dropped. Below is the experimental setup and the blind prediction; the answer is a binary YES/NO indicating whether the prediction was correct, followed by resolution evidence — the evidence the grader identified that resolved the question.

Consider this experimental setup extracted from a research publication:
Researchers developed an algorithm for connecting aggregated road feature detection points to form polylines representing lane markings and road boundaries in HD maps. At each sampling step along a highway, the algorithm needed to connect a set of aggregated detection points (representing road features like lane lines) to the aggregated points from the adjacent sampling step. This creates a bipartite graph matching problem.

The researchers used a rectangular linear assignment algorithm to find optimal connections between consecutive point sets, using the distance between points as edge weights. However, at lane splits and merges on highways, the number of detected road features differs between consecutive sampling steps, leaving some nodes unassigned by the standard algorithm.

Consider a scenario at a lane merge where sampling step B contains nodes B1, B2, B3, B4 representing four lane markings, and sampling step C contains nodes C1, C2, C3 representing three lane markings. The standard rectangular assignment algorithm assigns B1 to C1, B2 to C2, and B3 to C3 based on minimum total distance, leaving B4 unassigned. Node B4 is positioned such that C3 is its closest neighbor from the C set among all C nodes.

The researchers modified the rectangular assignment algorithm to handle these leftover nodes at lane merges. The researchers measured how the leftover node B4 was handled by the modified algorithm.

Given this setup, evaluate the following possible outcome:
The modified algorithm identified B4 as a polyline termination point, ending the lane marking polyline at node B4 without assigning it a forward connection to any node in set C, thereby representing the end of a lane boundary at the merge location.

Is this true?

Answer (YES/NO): NO